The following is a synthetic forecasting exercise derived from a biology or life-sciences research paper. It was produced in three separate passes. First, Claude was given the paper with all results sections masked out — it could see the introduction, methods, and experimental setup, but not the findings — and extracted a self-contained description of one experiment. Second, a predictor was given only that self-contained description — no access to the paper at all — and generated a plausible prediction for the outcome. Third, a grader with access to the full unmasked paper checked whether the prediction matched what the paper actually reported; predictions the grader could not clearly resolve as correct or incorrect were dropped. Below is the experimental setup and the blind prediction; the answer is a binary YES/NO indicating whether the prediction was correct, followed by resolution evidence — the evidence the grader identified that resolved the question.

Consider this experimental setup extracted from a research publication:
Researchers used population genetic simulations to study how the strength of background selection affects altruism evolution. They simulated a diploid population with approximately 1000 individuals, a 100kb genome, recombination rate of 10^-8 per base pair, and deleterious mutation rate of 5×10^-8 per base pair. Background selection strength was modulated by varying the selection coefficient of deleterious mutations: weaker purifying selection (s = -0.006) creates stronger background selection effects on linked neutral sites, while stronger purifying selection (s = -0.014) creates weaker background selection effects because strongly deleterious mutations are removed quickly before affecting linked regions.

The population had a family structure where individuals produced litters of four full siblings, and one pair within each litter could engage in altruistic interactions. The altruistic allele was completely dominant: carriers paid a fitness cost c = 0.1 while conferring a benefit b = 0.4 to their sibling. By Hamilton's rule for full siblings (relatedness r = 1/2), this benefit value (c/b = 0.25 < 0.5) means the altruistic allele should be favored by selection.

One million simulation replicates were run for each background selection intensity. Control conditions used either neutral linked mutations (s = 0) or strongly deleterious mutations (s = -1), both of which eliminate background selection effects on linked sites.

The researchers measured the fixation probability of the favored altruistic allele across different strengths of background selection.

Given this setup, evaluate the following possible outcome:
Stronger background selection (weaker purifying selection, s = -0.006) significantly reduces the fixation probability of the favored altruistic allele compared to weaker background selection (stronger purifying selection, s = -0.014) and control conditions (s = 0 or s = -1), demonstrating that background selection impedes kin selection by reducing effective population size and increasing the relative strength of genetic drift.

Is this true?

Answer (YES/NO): YES